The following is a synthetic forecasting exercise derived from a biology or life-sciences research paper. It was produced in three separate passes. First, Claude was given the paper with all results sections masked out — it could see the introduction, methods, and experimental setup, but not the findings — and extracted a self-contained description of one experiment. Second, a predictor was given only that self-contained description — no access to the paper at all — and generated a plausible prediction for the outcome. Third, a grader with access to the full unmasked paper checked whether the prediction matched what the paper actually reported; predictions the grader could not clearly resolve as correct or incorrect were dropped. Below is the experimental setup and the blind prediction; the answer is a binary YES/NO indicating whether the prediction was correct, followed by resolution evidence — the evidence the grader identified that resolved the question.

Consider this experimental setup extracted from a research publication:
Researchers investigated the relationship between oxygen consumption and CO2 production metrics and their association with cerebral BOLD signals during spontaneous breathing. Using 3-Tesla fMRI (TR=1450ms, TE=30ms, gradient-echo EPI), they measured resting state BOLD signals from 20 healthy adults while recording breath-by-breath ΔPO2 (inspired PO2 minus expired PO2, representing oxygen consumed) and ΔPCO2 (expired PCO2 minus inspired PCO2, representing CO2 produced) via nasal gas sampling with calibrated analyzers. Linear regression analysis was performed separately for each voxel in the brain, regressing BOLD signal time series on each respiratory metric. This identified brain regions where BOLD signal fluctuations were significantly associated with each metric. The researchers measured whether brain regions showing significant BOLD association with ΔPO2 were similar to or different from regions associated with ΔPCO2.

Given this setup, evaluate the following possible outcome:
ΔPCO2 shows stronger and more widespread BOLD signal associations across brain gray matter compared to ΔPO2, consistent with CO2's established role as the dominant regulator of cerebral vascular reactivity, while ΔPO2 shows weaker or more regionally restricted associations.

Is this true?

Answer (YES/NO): NO